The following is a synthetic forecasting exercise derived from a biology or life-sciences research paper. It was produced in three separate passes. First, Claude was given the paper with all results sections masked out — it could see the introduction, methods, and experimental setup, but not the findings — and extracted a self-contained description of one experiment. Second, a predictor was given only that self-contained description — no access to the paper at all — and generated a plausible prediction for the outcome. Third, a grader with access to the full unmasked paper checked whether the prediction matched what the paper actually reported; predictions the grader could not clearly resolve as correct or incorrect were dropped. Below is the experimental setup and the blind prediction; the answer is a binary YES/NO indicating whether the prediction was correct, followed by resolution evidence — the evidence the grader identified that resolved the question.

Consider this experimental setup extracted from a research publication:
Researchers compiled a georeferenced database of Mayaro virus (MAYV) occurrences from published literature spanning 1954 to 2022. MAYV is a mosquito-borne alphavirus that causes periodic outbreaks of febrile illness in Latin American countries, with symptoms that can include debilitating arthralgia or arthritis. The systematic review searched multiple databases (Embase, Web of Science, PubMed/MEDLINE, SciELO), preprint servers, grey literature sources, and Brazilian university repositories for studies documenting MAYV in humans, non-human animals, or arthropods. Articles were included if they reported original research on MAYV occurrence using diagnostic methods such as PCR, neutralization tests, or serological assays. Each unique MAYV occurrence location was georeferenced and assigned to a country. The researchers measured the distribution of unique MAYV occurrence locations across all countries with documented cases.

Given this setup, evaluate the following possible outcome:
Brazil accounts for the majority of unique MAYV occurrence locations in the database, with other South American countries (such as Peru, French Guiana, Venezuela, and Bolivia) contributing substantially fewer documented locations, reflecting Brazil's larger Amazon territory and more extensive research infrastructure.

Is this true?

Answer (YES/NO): YES